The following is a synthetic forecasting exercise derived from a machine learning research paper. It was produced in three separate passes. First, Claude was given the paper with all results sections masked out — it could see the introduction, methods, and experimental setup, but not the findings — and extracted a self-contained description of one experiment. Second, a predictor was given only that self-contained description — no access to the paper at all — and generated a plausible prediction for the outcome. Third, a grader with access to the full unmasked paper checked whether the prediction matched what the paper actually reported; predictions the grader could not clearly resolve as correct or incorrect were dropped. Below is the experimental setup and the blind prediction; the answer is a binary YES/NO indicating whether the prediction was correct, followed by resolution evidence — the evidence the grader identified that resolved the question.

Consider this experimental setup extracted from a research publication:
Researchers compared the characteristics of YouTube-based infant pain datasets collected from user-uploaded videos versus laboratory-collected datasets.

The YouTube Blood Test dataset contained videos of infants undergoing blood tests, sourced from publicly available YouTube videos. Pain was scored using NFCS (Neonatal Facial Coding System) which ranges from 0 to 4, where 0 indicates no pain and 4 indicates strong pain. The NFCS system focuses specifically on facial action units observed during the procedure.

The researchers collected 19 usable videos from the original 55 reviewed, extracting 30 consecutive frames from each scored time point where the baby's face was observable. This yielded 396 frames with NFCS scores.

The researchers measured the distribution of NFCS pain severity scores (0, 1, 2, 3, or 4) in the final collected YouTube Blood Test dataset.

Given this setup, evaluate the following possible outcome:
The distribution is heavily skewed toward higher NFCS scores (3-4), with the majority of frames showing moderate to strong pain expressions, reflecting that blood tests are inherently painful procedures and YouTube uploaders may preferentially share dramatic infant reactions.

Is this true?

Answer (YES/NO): NO